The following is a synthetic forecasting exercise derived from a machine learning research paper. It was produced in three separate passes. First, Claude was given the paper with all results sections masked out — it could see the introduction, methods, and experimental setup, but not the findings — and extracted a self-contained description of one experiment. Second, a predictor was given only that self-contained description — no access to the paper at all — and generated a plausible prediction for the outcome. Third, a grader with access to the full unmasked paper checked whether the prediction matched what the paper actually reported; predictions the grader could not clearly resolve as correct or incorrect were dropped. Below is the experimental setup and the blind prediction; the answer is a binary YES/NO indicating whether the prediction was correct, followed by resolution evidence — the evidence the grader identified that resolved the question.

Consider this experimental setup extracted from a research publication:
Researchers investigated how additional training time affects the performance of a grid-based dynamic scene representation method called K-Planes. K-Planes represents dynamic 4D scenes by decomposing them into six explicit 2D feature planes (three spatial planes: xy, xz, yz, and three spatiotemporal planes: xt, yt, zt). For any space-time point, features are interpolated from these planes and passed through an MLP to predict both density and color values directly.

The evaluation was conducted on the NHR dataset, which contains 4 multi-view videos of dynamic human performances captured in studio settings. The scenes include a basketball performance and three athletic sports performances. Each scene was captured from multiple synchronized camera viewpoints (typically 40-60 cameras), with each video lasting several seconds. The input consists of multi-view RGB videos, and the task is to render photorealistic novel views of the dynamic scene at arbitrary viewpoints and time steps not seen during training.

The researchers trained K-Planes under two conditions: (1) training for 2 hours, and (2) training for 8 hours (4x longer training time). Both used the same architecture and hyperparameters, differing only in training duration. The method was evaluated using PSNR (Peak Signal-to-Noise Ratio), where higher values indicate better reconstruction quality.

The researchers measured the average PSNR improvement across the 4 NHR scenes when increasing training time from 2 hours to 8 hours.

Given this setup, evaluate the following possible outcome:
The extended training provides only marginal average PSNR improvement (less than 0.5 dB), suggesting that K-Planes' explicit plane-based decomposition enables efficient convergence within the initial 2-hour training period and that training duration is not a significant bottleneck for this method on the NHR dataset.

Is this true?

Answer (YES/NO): NO